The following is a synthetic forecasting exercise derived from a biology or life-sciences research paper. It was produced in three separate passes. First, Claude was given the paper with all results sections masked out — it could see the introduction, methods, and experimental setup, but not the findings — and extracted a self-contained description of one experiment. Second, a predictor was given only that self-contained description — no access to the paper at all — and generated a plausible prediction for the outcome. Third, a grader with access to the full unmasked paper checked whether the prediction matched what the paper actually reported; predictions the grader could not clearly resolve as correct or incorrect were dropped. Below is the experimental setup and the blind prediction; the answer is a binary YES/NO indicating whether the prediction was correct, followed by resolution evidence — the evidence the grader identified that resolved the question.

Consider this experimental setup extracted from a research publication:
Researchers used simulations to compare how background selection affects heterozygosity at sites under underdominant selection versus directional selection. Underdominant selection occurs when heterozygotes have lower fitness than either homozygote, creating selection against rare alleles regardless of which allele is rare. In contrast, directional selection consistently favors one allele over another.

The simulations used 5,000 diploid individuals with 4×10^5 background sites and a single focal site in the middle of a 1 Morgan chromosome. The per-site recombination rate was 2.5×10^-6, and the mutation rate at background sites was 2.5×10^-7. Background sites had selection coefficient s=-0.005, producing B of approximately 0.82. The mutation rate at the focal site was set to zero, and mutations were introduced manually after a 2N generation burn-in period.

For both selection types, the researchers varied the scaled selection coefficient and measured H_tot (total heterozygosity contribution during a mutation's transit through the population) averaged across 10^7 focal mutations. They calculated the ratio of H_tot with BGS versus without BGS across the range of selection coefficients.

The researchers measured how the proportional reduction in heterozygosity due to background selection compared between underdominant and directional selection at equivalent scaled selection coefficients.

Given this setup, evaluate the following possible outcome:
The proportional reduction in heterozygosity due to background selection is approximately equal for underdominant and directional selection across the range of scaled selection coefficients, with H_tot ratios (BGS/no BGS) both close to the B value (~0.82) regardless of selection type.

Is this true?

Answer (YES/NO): NO